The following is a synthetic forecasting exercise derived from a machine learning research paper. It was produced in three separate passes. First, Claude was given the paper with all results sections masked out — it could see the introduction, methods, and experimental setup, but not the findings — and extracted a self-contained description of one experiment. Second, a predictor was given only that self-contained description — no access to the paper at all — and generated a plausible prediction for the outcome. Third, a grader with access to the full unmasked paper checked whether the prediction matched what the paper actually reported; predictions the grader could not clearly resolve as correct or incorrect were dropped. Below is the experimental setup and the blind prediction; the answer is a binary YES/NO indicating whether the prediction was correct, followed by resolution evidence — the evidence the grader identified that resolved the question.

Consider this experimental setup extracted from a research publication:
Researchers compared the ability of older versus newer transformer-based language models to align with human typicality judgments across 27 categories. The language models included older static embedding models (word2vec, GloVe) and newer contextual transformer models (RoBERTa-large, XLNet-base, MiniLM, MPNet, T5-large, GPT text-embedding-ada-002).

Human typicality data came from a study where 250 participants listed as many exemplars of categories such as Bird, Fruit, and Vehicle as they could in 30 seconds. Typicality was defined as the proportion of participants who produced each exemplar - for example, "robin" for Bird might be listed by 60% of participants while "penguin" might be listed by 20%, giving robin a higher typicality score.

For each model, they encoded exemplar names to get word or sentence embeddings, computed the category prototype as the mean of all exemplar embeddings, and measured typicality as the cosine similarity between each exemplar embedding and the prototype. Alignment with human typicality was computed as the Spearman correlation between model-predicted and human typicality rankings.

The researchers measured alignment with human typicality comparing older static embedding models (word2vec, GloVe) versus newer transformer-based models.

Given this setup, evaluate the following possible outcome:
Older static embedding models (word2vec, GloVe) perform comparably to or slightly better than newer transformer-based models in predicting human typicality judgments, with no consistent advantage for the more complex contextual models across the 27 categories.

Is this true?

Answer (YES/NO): NO